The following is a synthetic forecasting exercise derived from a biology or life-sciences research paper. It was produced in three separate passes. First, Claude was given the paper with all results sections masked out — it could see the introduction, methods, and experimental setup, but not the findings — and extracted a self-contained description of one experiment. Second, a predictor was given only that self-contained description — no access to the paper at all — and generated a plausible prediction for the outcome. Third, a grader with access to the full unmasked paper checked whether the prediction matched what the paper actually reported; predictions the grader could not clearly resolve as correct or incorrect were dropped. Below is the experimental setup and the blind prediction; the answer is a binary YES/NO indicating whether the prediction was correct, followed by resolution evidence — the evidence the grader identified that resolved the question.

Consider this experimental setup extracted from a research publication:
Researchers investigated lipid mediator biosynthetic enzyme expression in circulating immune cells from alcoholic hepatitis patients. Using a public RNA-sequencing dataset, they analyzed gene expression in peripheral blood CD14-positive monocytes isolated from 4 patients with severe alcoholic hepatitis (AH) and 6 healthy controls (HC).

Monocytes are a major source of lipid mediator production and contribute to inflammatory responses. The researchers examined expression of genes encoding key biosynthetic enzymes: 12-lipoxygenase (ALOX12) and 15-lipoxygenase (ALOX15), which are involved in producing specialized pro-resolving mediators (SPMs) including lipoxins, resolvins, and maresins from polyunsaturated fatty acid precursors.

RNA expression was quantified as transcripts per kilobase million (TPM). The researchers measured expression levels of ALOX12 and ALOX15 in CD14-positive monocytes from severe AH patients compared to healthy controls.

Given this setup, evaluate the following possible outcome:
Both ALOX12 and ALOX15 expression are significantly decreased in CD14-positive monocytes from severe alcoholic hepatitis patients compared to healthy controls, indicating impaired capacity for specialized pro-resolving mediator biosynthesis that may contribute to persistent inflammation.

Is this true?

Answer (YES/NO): NO